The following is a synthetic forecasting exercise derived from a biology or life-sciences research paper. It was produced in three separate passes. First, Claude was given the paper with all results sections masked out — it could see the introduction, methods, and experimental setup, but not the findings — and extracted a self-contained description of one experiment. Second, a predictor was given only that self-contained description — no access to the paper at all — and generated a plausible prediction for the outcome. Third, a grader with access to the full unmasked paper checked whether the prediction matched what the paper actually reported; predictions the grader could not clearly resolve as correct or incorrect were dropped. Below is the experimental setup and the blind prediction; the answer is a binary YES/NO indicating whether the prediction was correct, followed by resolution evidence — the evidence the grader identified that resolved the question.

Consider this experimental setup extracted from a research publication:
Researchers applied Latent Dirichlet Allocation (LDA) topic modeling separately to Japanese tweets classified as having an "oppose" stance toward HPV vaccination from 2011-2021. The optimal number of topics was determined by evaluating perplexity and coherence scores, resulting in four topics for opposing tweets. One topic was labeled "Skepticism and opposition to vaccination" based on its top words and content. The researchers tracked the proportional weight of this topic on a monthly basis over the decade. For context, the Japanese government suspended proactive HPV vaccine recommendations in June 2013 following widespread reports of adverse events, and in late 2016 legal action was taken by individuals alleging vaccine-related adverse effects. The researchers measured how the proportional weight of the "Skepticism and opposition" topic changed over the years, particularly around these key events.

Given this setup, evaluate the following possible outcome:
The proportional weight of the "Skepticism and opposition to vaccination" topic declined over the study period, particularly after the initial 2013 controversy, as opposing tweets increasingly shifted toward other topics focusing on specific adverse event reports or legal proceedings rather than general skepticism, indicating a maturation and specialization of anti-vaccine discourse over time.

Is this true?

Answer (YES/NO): NO